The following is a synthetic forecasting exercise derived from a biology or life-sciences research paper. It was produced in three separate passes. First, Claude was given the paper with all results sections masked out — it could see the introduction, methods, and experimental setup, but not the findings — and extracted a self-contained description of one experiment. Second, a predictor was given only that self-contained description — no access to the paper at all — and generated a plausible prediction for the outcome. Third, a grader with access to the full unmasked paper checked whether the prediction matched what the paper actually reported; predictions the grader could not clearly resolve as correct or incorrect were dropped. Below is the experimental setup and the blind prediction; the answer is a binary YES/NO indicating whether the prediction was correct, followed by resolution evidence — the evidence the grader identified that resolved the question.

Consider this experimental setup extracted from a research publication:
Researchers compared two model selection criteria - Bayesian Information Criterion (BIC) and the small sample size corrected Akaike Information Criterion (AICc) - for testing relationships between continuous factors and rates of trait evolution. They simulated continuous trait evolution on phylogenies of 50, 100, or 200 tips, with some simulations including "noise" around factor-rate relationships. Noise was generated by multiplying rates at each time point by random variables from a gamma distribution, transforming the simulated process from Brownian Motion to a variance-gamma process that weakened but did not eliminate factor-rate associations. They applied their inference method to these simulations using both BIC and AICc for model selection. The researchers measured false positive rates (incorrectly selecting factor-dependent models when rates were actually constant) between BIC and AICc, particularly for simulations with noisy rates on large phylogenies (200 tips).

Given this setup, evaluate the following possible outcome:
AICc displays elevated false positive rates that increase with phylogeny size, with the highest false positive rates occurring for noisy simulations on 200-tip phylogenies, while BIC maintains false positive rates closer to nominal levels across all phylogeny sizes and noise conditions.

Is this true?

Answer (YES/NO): NO